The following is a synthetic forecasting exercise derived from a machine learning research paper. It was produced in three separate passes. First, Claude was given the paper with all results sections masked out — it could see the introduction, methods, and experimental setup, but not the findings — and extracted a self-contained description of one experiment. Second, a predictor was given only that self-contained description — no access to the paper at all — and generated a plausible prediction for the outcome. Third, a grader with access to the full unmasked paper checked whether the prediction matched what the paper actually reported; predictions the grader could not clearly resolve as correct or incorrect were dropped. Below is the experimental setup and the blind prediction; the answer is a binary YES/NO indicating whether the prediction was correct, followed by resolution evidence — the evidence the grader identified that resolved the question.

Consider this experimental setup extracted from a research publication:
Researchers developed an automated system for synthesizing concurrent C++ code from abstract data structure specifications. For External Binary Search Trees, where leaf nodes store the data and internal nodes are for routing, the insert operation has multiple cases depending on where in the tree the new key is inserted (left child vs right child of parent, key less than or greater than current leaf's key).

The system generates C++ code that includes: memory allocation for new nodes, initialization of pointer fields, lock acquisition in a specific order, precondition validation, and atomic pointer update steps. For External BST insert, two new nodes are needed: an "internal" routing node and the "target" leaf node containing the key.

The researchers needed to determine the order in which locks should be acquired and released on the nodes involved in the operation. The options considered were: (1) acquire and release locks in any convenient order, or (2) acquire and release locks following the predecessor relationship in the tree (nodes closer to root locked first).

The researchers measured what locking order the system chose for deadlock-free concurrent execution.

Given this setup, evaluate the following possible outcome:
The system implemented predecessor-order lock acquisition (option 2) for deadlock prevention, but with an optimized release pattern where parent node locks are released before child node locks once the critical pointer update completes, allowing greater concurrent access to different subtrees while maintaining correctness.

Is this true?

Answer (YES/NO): NO